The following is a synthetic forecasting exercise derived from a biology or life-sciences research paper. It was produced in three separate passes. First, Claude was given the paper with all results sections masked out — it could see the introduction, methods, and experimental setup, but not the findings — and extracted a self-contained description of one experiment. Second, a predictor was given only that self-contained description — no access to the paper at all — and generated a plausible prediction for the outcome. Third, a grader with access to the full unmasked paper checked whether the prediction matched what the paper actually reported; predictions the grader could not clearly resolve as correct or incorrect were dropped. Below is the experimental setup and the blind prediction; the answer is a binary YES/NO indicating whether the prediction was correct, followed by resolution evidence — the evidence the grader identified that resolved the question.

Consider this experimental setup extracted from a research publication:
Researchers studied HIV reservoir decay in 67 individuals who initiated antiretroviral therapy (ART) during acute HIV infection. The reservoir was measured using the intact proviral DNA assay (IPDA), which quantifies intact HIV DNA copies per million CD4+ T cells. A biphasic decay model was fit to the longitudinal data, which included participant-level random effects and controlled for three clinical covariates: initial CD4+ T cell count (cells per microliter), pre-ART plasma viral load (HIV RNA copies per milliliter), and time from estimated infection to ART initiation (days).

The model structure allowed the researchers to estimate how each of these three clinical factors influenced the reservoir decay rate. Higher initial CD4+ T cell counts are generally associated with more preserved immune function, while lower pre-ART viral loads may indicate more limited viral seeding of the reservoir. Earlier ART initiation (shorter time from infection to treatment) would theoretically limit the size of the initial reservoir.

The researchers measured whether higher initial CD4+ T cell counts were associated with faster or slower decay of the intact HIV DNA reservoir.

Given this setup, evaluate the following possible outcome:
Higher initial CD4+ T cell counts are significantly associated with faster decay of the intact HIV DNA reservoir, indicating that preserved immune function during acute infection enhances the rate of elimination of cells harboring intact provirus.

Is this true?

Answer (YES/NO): NO